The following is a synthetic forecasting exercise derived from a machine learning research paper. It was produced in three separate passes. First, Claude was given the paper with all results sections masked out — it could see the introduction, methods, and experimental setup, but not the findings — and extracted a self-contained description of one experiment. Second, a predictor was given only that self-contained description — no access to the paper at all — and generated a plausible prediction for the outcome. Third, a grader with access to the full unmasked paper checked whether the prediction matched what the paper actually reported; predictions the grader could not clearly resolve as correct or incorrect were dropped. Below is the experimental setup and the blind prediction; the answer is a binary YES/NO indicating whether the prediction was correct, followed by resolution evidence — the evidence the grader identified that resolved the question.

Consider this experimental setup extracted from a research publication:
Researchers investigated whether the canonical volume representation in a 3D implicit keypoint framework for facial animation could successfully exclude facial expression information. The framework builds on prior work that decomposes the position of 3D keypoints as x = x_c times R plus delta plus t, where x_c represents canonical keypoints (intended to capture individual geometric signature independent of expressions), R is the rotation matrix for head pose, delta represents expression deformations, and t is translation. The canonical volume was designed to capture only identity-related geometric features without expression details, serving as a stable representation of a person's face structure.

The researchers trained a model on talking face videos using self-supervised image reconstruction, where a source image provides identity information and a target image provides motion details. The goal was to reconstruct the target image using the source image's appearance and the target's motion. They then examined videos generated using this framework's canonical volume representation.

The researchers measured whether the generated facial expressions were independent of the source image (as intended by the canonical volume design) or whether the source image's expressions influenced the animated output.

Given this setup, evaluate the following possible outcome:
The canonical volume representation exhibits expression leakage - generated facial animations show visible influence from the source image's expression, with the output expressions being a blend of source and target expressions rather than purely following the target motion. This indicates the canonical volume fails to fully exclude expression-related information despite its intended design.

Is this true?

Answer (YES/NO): YES